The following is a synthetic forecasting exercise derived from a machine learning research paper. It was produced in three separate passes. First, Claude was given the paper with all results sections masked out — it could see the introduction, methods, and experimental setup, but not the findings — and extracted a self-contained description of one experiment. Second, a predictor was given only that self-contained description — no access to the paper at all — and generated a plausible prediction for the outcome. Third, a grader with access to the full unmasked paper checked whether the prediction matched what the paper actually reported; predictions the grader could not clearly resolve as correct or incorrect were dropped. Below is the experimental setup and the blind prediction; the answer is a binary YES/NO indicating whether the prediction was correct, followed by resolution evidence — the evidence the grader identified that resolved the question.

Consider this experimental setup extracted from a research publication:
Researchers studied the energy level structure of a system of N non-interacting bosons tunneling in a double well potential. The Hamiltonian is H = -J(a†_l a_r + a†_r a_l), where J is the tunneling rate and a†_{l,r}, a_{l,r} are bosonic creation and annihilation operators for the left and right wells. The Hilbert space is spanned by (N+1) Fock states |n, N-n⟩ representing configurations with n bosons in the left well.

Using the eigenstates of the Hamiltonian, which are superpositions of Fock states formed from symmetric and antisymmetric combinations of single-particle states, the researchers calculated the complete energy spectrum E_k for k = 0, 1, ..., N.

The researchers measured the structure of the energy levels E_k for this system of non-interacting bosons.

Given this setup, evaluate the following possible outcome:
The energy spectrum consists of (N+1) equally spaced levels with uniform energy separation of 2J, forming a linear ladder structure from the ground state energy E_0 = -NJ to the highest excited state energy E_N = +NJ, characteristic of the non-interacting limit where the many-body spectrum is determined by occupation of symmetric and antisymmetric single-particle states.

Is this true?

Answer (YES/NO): YES